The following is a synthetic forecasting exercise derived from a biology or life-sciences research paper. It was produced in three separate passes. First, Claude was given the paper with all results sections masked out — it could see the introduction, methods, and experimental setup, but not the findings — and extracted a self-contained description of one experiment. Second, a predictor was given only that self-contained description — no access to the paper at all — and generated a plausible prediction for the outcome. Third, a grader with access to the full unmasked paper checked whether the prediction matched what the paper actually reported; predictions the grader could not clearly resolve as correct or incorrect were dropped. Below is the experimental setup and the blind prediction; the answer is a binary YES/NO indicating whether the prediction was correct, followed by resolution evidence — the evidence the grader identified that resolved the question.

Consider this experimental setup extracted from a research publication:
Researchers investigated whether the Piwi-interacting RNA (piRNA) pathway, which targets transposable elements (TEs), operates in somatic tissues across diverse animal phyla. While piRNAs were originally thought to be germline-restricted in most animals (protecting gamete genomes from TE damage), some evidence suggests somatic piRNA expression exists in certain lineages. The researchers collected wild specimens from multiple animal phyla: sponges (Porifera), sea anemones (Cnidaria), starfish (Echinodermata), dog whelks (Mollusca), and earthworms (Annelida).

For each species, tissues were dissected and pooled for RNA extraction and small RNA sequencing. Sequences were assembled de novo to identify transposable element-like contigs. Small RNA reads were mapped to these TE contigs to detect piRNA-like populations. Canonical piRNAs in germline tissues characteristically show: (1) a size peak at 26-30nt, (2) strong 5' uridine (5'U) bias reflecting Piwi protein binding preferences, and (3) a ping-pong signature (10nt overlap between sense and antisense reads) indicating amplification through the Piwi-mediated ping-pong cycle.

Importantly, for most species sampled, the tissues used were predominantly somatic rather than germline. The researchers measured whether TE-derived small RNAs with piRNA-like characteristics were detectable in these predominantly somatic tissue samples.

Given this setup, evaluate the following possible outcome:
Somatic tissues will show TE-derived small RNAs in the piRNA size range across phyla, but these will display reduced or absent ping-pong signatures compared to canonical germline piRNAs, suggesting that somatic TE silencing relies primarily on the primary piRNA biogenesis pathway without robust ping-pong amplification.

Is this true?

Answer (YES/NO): NO